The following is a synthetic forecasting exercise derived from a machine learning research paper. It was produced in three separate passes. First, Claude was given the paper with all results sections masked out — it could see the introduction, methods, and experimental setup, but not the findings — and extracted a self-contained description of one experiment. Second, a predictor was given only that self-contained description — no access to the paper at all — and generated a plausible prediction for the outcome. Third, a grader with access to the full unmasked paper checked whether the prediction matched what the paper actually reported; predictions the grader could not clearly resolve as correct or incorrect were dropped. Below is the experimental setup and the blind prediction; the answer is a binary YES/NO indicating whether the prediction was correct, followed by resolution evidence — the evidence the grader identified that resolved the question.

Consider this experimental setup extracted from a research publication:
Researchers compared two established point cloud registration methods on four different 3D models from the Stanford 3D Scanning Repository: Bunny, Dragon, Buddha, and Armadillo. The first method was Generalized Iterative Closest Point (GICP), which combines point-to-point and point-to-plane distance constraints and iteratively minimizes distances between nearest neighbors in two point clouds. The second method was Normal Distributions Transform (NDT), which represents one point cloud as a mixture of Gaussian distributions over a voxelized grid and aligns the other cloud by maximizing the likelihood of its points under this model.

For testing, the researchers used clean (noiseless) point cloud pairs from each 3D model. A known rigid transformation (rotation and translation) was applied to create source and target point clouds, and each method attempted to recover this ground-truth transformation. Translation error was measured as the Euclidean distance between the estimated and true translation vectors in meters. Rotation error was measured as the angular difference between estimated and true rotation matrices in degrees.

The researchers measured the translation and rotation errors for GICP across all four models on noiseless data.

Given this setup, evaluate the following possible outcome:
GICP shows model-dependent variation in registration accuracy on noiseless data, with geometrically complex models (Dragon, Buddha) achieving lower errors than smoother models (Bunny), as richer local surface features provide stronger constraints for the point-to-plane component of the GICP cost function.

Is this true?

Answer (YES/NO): NO